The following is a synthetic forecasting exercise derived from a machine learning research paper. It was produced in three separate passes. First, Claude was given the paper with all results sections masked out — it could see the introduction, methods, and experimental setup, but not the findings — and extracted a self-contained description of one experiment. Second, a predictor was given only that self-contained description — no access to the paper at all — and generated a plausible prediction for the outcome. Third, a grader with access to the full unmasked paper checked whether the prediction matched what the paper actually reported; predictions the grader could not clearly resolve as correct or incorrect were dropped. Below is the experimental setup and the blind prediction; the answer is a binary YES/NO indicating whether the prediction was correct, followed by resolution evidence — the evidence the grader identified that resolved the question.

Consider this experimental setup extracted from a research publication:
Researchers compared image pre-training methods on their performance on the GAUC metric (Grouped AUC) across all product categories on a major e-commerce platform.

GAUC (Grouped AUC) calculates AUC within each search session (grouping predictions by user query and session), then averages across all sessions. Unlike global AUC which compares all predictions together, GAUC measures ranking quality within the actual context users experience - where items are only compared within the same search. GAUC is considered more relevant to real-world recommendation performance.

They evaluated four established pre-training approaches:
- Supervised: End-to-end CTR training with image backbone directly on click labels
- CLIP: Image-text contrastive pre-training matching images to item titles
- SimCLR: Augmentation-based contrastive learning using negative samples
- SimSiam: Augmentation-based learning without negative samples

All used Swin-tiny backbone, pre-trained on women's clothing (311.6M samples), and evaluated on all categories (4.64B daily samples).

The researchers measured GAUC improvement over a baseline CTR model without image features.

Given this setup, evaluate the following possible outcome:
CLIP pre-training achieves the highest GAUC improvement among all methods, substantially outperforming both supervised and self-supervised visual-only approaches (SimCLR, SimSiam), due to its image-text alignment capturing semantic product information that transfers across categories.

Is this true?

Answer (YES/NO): NO